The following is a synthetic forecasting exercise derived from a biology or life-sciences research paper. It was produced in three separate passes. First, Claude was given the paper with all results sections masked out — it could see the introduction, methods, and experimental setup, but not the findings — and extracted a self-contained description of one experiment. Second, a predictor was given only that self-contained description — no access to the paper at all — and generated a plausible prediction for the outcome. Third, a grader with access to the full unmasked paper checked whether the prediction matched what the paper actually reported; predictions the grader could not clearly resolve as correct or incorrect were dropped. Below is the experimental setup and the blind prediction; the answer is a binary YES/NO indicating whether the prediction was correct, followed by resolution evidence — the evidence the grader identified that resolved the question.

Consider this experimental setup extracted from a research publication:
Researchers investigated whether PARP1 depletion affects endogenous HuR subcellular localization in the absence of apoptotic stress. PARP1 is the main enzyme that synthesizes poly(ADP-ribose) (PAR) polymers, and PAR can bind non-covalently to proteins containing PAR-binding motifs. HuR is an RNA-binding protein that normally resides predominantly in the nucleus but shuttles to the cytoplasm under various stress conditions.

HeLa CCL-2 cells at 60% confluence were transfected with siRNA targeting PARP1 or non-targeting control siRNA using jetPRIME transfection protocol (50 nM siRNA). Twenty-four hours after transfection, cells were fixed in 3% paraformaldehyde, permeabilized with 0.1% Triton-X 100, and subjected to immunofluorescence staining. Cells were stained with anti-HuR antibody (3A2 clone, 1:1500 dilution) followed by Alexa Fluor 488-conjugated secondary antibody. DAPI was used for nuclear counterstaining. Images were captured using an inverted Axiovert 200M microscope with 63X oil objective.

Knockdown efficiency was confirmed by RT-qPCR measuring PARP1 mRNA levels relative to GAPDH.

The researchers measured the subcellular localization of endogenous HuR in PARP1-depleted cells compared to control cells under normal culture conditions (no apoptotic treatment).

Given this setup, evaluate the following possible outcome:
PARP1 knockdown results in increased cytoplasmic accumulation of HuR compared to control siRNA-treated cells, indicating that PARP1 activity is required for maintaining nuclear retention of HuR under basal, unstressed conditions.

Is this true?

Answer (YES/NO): YES